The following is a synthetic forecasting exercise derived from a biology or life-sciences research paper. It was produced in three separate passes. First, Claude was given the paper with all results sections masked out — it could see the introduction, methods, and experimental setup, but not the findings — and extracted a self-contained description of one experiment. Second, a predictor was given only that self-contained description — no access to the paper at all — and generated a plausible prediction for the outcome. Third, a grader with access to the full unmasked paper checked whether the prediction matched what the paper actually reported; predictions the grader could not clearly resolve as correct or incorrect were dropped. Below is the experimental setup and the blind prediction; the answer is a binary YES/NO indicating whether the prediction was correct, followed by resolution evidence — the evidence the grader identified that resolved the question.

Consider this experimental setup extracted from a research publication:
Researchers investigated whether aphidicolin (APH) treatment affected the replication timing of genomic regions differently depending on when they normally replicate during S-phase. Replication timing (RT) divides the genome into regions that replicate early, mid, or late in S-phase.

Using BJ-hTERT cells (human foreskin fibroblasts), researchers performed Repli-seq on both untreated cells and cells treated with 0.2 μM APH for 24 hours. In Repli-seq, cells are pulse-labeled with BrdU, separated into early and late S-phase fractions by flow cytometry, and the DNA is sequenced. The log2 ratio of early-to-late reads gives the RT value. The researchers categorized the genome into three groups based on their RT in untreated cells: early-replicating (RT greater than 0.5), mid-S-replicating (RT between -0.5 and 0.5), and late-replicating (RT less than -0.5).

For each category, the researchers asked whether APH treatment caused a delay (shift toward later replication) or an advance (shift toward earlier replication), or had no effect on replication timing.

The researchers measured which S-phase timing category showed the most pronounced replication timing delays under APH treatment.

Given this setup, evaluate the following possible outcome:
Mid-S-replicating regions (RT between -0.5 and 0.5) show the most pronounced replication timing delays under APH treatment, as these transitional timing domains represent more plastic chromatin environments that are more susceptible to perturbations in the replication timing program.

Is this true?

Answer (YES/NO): YES